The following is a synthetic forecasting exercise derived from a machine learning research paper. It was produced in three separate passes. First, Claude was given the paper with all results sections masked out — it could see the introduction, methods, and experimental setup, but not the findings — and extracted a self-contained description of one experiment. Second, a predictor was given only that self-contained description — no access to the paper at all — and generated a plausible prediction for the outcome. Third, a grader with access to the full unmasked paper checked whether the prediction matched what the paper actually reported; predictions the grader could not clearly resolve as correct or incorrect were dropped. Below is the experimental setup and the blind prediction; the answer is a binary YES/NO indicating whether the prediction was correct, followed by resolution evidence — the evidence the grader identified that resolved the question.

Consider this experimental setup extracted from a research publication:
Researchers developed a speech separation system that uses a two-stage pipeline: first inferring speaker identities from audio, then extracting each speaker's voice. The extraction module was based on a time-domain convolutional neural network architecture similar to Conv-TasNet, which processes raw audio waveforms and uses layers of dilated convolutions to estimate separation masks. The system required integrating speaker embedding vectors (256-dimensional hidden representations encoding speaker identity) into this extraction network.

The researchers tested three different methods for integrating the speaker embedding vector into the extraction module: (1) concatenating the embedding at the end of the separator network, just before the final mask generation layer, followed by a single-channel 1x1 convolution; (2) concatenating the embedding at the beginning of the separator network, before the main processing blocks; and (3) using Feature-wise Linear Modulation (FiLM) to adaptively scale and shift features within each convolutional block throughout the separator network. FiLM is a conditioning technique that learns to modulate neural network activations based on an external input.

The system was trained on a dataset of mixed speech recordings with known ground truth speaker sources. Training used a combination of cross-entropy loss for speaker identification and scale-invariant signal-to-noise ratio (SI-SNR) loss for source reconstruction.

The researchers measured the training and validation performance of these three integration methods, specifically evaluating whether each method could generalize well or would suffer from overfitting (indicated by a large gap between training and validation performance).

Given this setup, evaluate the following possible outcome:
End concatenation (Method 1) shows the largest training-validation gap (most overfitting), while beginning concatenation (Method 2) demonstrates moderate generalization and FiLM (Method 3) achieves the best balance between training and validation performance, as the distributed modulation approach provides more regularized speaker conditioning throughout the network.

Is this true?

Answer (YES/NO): NO